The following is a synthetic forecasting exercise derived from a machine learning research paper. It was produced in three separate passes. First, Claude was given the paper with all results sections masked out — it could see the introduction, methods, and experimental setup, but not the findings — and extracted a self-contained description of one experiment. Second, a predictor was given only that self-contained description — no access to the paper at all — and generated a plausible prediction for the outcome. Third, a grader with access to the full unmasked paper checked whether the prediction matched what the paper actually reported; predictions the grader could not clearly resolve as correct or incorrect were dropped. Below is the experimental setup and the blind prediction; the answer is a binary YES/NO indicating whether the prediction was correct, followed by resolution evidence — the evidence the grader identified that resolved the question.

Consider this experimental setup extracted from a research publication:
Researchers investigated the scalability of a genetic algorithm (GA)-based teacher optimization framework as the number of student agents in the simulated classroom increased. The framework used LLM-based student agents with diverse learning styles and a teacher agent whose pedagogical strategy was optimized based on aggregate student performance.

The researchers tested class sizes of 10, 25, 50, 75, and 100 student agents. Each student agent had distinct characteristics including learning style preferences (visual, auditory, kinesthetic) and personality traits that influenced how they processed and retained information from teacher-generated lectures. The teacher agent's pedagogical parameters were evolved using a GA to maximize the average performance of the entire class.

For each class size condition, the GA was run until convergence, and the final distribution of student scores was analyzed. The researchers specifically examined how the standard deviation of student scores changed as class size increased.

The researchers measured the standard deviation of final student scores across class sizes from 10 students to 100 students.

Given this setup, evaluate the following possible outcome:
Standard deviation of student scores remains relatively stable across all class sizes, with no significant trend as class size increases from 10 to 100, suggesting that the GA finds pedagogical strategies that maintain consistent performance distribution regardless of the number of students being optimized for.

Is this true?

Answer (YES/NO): NO